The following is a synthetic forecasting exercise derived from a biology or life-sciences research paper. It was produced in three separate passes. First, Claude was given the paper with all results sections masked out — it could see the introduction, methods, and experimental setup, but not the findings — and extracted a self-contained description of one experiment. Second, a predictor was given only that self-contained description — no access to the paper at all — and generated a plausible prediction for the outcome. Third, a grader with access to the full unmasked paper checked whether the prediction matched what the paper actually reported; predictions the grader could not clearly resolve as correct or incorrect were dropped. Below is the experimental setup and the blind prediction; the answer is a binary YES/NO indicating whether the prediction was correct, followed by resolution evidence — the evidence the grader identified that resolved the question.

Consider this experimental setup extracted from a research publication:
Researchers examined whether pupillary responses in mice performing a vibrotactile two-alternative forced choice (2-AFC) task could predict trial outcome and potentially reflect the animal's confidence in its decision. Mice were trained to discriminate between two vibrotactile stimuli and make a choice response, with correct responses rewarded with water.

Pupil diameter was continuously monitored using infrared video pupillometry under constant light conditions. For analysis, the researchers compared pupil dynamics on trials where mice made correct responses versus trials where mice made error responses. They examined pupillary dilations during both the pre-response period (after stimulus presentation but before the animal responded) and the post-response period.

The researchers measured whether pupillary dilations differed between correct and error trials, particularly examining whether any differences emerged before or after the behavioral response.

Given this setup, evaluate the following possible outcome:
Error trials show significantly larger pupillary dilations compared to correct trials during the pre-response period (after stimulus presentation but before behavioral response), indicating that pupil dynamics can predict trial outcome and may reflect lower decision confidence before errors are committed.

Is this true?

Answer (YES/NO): NO